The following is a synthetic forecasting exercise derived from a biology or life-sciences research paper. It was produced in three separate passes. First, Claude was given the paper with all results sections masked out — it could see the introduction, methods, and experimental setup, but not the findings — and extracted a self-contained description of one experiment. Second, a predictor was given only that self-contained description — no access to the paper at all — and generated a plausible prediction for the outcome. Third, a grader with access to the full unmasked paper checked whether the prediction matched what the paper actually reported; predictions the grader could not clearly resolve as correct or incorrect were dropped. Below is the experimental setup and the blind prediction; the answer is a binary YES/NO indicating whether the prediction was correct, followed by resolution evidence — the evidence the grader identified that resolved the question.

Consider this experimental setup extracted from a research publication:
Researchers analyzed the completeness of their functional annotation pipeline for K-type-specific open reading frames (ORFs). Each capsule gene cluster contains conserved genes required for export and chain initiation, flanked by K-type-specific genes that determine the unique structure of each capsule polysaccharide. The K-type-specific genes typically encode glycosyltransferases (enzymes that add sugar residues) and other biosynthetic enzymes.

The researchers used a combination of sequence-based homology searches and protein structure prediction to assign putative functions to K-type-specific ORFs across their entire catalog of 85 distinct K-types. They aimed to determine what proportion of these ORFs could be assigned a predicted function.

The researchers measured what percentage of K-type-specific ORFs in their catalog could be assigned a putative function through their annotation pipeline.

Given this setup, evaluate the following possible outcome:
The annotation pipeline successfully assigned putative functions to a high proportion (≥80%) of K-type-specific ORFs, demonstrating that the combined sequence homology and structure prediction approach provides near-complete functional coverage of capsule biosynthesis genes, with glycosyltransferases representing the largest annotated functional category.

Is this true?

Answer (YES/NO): YES